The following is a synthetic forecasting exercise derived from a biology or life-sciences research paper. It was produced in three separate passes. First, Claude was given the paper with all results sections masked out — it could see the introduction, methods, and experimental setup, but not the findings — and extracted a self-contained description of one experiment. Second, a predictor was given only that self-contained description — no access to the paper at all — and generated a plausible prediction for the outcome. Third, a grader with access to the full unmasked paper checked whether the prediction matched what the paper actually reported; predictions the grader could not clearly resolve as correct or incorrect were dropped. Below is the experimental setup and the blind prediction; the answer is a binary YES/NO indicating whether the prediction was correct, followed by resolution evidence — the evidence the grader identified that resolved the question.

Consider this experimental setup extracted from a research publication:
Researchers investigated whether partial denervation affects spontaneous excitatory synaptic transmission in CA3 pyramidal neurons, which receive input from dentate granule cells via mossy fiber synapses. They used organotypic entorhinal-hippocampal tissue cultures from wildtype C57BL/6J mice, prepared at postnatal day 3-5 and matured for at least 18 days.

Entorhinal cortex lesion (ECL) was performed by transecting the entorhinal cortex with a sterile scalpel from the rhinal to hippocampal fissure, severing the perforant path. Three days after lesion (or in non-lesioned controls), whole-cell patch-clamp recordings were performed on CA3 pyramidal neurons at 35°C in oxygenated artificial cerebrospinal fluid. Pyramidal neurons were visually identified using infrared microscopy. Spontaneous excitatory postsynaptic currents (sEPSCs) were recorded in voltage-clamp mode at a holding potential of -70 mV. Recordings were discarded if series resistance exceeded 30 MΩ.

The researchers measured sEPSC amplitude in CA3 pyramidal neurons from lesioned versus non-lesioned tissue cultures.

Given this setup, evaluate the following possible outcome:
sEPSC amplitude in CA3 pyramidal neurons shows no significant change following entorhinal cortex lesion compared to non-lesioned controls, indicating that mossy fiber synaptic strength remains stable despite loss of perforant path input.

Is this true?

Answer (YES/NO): NO